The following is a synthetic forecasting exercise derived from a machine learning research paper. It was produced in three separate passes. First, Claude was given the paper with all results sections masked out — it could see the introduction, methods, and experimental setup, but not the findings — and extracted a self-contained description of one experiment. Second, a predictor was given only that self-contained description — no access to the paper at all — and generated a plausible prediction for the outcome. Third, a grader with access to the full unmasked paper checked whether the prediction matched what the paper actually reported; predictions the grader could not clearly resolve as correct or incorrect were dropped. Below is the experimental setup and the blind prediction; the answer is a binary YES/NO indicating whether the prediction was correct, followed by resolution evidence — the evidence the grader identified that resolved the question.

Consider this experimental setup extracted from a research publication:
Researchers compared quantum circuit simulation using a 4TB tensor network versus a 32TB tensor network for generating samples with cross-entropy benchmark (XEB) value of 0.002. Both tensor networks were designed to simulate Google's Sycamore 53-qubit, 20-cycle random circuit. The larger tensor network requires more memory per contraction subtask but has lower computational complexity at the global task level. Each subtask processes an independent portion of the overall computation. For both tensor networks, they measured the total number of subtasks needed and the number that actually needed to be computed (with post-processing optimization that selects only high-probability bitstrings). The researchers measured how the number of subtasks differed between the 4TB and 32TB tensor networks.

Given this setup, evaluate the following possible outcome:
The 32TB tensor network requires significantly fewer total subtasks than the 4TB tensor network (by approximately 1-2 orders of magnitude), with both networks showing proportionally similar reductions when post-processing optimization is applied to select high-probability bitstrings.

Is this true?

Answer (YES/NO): YES